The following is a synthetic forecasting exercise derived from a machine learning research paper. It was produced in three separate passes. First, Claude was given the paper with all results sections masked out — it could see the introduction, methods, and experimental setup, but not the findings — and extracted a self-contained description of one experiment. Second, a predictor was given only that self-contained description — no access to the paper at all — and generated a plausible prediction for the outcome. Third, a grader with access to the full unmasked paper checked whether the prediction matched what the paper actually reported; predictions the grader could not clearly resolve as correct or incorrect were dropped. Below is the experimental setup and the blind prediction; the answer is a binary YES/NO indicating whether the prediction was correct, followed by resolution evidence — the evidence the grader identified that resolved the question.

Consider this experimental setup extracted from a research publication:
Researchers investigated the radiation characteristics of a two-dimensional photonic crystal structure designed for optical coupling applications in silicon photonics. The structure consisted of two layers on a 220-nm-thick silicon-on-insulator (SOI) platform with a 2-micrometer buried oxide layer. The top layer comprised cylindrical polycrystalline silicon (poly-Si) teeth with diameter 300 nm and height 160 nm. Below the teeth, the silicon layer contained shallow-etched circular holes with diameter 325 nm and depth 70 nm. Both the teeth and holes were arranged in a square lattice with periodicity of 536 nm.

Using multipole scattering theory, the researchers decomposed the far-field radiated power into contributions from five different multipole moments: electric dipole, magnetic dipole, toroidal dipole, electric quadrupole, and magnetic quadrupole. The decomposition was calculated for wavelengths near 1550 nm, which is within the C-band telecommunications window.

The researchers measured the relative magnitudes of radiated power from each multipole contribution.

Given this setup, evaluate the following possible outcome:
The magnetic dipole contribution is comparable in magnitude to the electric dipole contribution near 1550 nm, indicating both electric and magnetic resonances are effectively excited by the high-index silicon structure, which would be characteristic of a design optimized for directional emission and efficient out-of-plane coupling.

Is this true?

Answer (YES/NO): NO